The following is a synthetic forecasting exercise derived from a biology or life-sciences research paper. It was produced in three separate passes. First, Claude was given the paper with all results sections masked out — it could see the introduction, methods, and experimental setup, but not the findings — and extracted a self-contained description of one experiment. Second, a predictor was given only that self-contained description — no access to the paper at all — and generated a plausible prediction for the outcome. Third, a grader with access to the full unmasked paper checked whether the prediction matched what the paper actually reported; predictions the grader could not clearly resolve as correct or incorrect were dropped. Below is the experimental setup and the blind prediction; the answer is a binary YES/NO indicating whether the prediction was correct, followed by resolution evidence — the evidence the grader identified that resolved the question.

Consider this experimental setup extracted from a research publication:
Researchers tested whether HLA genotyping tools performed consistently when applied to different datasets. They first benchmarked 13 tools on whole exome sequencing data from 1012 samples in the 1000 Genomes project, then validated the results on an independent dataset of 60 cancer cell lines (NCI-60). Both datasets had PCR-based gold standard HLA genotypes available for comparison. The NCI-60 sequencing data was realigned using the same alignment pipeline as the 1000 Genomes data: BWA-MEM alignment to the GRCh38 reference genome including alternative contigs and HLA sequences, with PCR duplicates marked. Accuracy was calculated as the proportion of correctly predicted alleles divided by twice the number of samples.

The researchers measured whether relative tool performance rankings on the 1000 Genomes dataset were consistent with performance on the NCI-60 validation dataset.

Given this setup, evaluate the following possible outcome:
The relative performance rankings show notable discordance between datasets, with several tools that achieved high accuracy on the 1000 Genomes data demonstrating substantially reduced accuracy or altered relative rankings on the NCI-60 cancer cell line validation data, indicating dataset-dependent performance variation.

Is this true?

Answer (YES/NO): NO